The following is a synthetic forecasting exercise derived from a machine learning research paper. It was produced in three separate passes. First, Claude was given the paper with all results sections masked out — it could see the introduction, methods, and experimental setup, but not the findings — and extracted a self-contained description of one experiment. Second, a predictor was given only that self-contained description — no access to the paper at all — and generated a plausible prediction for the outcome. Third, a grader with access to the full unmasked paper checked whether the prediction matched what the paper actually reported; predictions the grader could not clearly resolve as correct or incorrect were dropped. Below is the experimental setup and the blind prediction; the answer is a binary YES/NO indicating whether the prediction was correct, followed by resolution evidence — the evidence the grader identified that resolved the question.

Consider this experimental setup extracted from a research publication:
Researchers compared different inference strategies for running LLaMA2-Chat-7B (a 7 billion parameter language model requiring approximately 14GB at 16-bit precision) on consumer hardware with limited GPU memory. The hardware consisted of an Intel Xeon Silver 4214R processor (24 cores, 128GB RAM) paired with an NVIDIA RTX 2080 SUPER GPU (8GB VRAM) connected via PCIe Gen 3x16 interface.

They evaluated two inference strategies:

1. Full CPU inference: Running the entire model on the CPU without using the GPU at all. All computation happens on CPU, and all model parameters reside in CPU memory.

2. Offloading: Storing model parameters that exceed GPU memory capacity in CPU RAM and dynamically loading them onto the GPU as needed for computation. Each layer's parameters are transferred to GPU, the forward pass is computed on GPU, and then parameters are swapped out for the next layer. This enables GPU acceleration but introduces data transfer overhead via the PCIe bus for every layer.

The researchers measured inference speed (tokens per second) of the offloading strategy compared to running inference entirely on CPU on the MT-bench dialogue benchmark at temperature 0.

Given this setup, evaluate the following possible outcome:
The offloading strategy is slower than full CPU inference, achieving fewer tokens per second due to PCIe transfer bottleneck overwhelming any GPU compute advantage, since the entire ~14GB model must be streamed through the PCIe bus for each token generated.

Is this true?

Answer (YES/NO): YES